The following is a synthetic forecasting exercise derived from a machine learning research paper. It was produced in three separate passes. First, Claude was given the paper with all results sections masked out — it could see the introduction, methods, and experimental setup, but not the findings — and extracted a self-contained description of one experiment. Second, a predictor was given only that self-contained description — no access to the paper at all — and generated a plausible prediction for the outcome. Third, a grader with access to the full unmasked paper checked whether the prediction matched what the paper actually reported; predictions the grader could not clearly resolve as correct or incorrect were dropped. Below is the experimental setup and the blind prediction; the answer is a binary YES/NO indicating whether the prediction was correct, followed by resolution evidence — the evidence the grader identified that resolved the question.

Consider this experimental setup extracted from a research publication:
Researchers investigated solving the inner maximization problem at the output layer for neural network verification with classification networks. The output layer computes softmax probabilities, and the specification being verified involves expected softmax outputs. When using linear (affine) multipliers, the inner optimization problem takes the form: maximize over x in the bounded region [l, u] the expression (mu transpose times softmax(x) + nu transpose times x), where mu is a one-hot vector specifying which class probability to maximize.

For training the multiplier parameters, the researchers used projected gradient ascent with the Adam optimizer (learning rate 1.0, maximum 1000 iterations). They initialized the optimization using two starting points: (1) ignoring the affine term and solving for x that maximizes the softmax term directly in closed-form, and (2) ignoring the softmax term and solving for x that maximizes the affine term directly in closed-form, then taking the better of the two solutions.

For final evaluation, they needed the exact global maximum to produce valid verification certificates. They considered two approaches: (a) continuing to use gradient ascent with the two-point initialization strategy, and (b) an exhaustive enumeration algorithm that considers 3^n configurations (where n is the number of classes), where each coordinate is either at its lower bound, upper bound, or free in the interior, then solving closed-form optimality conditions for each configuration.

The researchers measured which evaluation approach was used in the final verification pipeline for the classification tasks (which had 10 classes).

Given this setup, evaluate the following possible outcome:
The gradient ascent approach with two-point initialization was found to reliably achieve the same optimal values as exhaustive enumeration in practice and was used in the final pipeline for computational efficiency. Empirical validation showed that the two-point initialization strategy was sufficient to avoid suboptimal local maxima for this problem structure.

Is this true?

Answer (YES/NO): NO